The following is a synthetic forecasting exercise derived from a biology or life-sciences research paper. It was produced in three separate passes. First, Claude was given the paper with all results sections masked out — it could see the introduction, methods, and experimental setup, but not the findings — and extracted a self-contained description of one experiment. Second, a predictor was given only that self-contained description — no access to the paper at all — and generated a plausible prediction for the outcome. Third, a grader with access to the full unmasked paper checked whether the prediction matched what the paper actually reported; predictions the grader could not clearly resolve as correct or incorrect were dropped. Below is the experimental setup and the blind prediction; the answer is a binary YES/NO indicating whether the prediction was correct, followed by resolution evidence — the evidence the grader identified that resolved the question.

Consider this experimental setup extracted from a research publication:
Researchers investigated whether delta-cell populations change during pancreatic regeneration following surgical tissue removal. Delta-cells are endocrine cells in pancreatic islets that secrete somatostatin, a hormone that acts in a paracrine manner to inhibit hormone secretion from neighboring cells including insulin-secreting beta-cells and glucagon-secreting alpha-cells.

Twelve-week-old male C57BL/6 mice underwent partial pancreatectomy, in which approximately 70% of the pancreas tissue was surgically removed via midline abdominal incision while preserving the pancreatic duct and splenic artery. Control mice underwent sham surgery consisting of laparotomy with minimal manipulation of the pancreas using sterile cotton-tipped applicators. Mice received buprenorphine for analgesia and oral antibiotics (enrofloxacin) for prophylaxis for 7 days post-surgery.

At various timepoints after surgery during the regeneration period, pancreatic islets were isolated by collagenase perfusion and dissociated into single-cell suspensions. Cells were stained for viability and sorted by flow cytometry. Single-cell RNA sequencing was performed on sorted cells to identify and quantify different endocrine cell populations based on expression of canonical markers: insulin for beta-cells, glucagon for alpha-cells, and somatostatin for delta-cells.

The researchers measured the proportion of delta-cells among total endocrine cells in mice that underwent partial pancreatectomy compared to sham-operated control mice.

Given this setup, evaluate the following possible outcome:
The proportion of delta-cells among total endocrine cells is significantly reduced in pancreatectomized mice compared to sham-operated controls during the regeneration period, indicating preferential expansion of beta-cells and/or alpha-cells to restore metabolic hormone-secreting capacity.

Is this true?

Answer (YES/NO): NO